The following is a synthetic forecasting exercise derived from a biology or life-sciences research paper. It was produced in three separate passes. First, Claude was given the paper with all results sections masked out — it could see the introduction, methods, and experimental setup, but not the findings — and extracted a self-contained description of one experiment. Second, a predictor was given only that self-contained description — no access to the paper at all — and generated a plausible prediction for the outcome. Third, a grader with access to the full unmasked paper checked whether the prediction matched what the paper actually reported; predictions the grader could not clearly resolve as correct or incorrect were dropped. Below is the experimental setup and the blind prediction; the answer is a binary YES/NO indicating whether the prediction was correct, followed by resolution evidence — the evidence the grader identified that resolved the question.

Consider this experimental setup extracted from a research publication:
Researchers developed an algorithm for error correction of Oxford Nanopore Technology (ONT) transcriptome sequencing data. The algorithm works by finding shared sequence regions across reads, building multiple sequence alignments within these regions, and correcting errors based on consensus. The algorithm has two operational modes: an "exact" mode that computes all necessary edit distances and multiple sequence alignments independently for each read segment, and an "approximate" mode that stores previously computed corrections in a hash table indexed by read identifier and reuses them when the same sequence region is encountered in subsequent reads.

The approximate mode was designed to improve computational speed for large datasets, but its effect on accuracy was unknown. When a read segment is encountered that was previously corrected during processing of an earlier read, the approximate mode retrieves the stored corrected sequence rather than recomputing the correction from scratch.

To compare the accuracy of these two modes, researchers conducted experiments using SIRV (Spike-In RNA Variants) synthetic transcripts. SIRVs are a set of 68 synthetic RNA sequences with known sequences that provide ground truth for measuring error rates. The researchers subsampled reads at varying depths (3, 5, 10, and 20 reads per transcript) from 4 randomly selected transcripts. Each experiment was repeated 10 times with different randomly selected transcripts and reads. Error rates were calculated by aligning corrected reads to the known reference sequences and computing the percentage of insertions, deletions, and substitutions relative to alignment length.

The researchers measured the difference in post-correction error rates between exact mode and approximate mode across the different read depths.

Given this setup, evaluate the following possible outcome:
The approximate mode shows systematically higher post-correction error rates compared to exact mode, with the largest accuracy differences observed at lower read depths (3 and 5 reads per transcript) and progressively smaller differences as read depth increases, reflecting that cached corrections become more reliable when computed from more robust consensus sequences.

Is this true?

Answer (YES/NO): YES